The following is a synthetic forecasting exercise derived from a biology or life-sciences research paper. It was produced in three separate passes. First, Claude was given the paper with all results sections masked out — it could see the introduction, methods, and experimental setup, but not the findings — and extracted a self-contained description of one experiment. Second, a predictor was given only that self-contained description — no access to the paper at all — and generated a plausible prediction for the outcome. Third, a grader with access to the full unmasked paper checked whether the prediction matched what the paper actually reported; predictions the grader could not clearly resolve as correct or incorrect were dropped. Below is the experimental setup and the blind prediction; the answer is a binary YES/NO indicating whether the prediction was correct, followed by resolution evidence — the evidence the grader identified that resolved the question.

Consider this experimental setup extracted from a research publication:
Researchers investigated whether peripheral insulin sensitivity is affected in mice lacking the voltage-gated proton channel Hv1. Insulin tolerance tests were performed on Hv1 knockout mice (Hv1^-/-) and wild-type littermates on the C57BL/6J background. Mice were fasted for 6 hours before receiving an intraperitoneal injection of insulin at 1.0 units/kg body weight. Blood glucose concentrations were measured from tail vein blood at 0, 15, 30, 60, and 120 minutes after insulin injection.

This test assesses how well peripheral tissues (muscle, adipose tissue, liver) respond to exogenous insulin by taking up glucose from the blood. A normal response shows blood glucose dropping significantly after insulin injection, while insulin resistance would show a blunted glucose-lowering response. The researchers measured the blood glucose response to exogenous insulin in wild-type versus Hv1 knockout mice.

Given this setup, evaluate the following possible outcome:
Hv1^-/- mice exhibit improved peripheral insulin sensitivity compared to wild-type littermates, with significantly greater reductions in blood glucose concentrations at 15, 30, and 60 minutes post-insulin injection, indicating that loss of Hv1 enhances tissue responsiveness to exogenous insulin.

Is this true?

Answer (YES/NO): NO